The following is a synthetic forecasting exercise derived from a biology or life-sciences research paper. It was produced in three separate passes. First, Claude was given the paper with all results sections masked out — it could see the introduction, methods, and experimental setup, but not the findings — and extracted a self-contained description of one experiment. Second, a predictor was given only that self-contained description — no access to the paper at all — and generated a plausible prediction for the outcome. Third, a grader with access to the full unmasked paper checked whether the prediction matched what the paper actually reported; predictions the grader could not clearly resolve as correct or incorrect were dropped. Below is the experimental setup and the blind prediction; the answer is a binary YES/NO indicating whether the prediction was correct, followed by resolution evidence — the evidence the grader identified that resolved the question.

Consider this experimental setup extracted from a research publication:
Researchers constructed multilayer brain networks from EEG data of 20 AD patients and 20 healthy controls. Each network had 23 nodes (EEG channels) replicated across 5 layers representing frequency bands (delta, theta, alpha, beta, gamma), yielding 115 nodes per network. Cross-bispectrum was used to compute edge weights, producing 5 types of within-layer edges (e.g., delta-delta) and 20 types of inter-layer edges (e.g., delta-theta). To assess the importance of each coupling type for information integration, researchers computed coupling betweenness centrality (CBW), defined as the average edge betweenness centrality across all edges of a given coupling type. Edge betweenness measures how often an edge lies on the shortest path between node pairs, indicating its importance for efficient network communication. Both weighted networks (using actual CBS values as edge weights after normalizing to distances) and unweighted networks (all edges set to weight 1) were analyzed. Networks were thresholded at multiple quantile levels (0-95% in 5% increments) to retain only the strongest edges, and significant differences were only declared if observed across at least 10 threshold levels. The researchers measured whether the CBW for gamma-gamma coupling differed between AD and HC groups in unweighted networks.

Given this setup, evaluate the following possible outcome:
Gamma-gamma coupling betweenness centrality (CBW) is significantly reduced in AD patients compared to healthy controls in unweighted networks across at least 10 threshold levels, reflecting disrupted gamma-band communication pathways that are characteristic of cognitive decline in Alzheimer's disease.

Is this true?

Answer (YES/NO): NO